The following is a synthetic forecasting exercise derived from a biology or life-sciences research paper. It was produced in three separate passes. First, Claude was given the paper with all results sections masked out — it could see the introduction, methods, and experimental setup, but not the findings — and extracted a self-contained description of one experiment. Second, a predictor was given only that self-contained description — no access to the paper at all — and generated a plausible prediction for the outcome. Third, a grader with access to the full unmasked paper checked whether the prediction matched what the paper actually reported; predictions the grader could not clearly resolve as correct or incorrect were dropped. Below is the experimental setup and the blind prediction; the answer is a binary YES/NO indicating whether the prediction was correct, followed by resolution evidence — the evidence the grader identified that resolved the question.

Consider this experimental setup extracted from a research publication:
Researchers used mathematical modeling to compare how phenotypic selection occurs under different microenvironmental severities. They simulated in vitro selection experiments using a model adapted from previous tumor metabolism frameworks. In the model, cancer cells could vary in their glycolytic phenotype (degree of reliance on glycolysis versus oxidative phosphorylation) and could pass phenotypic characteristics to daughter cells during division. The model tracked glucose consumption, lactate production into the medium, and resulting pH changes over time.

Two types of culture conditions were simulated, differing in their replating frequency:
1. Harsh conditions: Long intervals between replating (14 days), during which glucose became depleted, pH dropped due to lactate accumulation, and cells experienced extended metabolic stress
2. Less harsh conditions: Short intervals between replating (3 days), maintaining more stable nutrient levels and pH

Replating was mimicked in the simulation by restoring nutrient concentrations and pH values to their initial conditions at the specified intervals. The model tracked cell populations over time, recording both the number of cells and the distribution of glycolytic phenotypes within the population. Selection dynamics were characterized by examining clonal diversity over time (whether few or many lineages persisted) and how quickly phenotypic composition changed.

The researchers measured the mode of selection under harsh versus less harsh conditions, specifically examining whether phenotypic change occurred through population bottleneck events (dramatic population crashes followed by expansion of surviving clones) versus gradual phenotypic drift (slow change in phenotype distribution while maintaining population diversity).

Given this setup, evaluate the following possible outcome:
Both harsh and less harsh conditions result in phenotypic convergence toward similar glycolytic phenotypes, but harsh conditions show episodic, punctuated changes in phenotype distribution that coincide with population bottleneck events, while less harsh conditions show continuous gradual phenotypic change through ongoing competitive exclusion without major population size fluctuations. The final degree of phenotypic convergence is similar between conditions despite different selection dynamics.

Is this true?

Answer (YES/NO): NO